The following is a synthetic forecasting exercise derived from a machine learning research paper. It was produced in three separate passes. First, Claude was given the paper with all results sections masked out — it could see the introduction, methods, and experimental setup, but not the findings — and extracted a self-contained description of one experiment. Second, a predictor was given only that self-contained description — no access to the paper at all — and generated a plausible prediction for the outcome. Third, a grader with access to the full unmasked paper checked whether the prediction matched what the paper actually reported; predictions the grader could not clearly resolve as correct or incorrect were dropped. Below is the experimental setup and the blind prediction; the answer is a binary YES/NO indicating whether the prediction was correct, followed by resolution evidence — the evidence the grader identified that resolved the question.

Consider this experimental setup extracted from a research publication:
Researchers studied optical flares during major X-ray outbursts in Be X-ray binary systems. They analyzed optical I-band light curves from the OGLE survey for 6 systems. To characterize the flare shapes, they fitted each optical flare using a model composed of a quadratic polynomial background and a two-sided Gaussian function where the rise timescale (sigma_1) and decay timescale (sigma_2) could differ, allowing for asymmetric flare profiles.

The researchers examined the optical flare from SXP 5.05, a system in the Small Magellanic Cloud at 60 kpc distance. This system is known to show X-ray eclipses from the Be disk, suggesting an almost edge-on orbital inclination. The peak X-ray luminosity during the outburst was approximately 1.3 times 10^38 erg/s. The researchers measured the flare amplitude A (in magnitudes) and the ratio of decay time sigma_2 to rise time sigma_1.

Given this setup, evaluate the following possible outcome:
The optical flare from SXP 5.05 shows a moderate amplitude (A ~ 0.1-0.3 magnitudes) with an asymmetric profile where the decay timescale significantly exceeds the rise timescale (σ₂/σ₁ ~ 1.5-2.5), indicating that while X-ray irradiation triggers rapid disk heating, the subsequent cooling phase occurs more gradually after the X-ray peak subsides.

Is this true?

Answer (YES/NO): NO